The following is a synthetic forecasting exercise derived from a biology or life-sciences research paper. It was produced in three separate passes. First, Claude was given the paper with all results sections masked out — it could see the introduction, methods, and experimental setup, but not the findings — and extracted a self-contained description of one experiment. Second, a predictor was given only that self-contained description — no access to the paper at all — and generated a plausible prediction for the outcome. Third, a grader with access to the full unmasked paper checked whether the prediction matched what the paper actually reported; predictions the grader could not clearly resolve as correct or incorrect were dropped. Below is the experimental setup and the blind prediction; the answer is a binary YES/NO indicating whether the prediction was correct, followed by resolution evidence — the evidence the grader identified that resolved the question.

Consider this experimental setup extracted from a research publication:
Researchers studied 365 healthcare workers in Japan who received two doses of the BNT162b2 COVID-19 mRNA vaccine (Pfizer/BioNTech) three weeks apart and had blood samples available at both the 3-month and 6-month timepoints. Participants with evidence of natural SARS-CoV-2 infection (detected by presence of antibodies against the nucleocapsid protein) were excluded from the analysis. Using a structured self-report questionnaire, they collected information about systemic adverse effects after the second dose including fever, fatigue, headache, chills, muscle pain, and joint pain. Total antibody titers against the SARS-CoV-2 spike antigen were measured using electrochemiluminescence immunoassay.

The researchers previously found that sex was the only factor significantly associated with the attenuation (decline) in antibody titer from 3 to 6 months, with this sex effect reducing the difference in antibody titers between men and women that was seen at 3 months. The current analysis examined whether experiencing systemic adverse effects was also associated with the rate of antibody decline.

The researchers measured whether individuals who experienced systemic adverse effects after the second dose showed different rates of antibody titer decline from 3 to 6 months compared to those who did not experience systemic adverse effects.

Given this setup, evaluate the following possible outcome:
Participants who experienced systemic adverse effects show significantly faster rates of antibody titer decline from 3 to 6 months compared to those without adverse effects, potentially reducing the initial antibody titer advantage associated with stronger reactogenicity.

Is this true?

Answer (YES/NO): NO